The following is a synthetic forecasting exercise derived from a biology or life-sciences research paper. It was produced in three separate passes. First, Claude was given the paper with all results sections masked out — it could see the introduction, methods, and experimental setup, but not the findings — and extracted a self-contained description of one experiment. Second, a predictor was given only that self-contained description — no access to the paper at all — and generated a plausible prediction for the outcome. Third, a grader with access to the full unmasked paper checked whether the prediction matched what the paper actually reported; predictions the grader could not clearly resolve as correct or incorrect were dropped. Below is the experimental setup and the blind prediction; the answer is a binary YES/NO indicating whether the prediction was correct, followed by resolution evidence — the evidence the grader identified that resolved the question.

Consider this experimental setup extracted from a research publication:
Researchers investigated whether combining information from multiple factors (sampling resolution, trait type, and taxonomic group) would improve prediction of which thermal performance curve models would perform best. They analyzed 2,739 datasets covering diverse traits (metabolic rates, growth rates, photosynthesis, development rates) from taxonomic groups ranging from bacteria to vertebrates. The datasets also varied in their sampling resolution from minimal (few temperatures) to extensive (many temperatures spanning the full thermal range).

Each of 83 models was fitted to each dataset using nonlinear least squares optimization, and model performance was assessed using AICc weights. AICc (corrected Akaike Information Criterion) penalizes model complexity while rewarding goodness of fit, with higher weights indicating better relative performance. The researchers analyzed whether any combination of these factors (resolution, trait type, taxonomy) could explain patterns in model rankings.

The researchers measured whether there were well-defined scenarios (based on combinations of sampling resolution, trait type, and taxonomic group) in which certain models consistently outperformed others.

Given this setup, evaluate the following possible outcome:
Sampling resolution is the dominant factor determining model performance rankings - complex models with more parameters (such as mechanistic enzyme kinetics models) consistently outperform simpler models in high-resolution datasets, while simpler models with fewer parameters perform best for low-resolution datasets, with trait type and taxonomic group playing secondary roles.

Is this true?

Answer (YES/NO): NO